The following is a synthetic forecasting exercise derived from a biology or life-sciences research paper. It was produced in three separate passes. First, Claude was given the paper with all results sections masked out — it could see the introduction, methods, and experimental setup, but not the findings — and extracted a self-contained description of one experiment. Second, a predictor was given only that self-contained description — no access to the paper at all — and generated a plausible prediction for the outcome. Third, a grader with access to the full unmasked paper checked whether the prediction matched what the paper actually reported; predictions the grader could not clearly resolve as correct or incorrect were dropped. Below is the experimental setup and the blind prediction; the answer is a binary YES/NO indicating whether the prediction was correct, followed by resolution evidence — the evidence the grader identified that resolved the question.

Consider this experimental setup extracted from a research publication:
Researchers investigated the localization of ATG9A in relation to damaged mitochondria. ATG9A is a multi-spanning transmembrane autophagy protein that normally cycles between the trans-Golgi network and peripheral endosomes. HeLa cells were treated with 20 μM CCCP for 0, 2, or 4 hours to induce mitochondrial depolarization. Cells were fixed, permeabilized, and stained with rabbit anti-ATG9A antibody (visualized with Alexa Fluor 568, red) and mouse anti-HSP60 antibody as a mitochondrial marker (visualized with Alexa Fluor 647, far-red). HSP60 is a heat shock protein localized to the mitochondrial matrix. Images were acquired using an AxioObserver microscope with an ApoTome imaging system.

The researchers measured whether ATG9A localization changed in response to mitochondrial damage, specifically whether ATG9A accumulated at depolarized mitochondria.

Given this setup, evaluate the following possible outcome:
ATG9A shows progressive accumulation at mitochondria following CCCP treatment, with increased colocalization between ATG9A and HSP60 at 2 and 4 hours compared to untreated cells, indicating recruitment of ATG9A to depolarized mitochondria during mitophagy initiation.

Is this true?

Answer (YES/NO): NO